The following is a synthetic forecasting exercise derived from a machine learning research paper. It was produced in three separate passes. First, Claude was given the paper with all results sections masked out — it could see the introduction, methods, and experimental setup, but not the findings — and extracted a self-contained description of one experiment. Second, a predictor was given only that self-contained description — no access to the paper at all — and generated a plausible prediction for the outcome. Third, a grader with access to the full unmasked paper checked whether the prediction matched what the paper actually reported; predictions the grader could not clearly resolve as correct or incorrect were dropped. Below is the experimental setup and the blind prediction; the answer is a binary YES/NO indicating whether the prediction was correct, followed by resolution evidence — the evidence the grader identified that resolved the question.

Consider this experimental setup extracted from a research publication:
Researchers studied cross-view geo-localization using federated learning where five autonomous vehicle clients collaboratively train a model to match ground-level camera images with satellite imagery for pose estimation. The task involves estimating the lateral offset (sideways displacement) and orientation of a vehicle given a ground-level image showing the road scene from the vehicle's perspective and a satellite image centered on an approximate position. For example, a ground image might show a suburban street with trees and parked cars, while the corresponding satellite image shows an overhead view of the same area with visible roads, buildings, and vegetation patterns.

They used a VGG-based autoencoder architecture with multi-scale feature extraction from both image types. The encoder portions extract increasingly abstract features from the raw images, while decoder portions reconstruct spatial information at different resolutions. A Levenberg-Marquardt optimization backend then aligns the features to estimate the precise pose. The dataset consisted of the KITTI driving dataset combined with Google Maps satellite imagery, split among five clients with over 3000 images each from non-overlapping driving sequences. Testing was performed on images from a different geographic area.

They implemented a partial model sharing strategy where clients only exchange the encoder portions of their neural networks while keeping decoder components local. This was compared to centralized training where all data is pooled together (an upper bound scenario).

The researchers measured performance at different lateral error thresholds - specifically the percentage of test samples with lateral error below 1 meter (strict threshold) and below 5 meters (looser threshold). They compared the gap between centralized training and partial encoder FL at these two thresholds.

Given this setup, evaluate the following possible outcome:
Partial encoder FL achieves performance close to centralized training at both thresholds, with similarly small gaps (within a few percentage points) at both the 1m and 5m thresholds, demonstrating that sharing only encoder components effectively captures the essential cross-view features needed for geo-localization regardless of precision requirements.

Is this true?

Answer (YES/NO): NO